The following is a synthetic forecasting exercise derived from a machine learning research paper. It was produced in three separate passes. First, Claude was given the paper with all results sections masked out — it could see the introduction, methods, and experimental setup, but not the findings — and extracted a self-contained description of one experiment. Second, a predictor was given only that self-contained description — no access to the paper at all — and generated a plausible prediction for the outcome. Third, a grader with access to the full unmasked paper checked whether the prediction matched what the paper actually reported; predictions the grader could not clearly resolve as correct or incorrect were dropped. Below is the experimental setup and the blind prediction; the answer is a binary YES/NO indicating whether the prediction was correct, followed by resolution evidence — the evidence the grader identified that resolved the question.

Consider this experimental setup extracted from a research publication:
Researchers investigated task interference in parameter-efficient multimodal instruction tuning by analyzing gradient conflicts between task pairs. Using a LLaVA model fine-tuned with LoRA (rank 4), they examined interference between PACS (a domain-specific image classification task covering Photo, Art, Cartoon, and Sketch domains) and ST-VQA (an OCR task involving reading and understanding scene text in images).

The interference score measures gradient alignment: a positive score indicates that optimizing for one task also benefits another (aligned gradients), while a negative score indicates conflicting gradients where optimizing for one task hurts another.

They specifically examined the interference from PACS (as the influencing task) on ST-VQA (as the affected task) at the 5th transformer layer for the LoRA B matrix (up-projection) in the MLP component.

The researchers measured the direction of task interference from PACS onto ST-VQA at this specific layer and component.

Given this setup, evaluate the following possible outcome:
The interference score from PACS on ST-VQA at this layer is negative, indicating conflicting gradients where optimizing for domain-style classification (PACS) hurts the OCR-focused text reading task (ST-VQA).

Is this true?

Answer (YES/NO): NO